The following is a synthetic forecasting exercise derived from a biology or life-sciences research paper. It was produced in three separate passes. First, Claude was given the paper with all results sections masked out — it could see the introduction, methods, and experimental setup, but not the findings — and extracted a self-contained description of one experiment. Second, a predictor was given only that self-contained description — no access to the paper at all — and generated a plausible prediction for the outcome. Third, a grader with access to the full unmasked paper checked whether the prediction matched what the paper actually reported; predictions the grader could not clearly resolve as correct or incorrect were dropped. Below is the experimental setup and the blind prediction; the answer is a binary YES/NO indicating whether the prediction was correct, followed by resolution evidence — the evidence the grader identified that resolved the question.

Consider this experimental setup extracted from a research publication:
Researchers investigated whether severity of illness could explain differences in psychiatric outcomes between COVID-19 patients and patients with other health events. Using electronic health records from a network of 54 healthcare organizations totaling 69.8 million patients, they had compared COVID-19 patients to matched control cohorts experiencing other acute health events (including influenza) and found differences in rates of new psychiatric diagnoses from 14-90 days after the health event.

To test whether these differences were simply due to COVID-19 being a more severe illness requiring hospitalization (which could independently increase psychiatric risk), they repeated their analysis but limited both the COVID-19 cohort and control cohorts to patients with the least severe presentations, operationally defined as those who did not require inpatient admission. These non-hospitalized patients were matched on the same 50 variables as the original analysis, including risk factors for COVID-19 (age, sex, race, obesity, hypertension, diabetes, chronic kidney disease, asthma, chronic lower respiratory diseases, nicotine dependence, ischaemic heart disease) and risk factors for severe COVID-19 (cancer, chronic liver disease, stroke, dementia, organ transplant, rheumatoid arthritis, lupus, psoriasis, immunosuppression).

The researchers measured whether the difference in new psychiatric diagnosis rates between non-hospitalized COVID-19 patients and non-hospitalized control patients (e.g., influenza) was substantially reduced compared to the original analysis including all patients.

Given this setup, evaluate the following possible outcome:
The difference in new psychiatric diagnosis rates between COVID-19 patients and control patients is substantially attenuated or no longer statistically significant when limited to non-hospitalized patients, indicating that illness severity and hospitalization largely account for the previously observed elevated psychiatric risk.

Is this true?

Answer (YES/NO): NO